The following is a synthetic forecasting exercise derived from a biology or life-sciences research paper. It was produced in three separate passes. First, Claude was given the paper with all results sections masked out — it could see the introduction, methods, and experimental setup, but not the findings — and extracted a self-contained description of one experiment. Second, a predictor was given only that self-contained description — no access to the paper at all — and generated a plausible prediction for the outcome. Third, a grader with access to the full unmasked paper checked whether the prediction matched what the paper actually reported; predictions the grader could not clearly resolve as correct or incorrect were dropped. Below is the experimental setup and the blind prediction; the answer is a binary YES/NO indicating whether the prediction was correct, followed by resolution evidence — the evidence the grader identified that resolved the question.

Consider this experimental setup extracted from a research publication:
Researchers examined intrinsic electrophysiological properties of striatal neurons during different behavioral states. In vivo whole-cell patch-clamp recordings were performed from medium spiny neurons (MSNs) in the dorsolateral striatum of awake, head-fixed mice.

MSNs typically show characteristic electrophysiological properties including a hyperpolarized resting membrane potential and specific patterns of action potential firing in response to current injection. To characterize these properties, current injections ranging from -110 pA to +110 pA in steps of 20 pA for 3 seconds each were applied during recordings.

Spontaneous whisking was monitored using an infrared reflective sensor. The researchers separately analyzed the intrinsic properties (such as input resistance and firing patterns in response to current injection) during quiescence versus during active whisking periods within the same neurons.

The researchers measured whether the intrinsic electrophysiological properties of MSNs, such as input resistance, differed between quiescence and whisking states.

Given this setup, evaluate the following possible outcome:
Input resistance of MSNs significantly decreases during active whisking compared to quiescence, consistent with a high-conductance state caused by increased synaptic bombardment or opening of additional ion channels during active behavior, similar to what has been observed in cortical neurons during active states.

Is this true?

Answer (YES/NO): YES